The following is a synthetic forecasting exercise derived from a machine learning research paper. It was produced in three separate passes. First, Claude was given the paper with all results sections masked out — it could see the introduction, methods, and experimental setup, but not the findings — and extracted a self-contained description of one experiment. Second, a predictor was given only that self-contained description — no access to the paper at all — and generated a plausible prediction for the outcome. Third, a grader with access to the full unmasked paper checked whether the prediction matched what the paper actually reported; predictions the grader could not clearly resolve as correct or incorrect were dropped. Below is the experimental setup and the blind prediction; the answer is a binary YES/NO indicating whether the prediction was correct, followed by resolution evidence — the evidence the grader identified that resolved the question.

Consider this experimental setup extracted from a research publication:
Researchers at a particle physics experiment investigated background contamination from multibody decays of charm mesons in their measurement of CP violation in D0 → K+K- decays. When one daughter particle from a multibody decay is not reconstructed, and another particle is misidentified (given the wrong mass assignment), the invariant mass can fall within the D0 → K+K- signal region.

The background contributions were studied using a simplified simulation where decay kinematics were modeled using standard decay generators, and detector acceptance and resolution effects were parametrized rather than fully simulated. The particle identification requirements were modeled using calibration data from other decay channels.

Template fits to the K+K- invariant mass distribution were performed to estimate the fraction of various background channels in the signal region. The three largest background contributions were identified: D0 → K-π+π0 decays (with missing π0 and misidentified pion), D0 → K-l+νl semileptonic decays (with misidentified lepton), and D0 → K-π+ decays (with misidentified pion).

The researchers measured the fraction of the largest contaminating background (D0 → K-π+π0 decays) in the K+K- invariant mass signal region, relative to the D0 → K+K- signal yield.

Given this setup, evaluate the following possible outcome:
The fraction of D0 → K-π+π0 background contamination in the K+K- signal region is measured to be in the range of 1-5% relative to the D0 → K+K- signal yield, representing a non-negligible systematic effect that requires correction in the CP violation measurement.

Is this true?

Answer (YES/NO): NO